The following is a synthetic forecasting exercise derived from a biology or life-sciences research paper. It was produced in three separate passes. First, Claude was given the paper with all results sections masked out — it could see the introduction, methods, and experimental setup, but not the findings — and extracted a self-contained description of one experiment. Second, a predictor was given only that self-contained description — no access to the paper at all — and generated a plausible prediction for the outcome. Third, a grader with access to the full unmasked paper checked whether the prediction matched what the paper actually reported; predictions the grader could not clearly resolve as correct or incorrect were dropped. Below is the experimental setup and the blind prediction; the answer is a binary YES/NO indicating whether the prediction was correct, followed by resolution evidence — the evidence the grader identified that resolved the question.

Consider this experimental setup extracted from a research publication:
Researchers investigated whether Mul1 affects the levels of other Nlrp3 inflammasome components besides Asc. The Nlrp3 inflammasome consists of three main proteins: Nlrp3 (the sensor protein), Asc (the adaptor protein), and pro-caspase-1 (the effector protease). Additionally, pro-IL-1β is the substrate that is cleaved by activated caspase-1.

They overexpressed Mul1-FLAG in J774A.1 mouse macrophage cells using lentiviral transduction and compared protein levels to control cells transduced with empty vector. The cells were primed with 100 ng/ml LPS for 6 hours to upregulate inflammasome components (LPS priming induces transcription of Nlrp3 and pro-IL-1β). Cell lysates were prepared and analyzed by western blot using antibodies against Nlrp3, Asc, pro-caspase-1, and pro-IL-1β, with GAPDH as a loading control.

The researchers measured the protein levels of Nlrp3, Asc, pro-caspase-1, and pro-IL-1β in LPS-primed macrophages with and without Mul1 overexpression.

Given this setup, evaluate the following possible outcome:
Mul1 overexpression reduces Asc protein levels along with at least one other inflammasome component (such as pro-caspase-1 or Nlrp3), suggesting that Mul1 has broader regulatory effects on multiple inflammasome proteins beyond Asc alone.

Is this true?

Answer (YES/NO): NO